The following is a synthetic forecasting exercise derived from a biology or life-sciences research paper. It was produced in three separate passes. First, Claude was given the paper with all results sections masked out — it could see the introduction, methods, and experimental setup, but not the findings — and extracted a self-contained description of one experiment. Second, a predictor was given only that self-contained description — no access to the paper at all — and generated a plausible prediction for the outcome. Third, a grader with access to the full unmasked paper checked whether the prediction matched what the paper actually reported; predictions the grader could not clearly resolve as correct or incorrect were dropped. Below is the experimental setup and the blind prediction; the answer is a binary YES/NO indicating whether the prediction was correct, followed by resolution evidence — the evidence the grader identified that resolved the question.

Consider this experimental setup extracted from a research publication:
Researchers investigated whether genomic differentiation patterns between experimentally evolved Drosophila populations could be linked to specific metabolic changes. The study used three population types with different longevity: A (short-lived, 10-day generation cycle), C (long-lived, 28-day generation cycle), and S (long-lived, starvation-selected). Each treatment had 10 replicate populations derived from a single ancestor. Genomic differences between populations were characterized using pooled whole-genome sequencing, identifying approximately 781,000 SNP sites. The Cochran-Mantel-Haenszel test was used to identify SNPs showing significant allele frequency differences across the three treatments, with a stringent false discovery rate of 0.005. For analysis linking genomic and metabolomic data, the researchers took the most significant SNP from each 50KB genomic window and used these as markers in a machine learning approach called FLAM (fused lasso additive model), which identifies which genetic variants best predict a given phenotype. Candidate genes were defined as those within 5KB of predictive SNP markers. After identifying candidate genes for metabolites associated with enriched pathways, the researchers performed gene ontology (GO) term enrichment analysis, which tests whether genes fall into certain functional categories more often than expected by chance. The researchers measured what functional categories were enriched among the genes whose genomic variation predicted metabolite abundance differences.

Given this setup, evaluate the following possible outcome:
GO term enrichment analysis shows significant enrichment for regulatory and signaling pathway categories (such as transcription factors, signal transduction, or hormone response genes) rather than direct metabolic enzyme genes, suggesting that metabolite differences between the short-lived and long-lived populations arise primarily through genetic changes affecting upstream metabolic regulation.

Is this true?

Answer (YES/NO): NO